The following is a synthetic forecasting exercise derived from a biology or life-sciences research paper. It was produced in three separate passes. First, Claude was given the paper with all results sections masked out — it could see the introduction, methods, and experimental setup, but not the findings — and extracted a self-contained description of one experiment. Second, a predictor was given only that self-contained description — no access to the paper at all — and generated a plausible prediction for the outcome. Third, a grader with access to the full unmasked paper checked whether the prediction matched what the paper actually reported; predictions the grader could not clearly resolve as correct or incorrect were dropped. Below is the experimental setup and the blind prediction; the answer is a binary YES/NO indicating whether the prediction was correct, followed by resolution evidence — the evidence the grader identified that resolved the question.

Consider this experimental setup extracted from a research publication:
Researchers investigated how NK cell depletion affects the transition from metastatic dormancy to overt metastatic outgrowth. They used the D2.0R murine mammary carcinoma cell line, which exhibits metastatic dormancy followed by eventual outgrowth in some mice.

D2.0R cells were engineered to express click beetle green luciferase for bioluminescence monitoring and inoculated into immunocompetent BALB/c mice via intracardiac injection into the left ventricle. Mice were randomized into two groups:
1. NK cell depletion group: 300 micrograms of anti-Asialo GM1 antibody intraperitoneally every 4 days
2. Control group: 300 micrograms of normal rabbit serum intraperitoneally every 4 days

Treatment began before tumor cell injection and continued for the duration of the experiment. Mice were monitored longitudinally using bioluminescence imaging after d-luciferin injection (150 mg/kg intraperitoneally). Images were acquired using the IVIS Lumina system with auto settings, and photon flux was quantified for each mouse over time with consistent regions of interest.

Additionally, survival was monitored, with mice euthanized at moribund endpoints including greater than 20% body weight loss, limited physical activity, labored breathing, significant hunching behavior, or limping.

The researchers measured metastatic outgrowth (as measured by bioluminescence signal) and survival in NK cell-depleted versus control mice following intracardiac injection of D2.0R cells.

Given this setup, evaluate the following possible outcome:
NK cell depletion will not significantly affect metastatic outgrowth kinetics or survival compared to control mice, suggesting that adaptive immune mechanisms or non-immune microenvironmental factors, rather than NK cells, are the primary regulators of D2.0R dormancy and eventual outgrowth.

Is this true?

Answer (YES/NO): NO